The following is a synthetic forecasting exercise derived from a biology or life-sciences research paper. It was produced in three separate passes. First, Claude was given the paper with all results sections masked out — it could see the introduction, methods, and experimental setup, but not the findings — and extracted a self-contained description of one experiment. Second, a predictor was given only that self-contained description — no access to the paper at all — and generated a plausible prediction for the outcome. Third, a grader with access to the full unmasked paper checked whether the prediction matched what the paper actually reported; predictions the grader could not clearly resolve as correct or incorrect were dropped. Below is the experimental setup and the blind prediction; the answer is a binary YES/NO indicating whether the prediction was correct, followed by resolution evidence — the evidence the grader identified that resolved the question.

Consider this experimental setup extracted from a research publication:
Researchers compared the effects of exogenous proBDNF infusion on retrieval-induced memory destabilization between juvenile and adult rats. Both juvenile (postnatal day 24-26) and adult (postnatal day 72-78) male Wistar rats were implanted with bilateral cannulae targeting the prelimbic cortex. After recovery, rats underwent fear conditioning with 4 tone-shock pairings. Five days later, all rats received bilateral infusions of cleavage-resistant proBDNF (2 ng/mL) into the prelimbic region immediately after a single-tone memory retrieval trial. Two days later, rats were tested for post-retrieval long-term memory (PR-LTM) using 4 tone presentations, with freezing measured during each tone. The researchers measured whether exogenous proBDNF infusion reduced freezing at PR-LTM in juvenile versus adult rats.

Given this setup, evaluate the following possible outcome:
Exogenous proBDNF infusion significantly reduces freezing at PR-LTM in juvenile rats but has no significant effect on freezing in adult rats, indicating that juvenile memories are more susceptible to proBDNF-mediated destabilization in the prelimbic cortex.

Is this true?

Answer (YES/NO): YES